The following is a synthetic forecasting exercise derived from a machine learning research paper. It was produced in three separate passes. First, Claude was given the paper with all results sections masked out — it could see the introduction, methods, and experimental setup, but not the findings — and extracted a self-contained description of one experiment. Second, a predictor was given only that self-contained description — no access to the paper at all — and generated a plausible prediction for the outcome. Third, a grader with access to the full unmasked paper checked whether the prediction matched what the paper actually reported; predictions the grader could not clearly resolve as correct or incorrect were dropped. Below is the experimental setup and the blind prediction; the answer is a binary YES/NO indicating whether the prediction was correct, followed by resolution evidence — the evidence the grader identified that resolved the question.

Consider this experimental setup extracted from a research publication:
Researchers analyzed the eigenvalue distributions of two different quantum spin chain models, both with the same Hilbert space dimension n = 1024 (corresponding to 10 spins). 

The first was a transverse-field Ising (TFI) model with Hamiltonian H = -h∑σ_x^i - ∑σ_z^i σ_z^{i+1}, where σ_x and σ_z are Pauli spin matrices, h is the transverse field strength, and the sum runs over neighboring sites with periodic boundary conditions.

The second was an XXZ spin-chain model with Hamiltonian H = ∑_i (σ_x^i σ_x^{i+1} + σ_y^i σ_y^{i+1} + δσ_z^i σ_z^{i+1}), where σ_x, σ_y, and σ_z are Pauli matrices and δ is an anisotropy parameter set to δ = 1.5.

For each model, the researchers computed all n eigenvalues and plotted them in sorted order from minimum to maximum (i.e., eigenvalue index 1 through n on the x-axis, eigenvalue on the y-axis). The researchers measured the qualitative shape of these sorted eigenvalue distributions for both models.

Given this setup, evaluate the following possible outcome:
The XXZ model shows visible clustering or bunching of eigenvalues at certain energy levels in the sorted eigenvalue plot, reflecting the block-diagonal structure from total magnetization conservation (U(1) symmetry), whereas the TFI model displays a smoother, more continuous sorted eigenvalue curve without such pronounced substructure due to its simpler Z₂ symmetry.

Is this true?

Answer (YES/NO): YES